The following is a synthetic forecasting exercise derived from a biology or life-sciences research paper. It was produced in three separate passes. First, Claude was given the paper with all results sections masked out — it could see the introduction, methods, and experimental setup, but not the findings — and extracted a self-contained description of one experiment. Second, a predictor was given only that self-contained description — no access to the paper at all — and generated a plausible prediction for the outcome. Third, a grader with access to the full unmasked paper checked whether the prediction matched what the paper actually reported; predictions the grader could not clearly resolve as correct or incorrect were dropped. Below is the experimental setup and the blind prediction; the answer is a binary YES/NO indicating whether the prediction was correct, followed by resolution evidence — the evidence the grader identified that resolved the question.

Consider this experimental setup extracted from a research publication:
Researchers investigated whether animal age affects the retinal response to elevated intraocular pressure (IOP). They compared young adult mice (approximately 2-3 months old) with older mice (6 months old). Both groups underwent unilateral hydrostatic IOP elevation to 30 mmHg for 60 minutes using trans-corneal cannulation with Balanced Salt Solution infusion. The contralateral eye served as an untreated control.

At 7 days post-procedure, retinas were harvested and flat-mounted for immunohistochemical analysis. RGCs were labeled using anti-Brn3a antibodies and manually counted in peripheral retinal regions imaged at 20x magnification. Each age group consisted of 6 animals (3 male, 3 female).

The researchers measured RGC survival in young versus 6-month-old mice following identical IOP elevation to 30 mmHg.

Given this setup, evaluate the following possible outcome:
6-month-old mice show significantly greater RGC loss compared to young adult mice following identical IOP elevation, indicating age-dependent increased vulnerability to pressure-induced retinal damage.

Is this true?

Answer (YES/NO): YES